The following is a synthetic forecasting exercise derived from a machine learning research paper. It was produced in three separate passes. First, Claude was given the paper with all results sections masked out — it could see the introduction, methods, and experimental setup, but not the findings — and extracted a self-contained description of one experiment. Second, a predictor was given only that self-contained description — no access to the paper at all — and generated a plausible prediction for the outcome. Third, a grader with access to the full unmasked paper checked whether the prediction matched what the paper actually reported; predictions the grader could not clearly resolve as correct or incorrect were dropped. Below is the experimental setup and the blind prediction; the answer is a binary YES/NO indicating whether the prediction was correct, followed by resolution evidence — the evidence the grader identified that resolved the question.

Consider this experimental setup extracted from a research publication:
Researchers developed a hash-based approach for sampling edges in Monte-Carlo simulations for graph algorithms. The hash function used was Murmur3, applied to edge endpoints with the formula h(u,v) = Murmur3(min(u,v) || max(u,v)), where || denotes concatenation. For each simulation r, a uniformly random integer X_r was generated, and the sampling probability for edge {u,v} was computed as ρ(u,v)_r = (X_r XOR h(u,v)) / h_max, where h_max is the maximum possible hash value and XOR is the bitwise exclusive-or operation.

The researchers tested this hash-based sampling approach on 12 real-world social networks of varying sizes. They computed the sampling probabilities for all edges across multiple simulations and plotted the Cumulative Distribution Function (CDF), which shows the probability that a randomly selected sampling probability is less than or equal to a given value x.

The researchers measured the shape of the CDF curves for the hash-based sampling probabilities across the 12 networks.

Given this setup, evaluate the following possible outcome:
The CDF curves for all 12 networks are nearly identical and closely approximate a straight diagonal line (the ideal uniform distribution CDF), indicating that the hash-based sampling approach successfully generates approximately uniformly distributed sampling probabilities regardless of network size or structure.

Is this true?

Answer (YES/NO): YES